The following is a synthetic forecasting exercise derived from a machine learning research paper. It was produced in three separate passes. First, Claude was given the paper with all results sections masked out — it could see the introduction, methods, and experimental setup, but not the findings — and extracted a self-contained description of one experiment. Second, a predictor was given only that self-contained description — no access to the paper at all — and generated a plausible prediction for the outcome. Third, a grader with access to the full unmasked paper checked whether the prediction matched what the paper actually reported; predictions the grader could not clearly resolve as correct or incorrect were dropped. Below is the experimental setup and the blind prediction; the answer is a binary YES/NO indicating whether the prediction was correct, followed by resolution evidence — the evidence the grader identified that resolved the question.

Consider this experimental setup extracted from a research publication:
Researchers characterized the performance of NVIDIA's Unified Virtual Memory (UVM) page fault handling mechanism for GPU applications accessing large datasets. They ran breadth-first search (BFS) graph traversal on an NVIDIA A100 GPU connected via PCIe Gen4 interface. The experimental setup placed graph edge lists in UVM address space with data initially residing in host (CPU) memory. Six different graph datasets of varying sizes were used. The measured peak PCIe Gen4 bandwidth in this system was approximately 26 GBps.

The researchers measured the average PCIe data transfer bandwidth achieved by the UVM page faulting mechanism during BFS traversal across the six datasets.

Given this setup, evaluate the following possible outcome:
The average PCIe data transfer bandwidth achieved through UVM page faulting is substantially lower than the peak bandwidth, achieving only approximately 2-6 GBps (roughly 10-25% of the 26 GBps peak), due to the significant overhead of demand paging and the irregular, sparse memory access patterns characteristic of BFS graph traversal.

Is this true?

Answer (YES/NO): NO